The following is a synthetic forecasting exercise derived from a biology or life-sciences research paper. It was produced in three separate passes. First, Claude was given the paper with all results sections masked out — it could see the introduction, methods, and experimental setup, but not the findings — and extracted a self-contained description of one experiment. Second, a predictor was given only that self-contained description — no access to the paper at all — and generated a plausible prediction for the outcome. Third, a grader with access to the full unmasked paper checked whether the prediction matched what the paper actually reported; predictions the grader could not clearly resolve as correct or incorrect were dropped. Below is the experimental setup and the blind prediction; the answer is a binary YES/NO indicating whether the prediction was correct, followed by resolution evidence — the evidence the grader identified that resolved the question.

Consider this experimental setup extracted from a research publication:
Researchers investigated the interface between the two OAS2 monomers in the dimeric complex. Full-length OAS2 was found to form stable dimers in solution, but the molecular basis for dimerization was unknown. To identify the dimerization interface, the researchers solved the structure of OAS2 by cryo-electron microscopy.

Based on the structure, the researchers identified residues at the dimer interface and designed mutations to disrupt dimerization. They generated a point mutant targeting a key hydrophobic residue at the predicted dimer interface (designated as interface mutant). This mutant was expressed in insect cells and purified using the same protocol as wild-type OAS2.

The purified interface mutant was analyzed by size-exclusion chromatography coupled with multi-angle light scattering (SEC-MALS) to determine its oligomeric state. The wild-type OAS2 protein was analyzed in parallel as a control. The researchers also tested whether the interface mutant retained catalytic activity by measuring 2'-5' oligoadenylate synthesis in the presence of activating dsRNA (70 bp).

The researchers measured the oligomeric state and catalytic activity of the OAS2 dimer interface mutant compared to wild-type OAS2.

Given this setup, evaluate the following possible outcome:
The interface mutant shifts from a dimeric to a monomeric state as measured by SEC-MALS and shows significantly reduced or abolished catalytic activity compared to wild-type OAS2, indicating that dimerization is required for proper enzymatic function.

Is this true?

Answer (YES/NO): NO